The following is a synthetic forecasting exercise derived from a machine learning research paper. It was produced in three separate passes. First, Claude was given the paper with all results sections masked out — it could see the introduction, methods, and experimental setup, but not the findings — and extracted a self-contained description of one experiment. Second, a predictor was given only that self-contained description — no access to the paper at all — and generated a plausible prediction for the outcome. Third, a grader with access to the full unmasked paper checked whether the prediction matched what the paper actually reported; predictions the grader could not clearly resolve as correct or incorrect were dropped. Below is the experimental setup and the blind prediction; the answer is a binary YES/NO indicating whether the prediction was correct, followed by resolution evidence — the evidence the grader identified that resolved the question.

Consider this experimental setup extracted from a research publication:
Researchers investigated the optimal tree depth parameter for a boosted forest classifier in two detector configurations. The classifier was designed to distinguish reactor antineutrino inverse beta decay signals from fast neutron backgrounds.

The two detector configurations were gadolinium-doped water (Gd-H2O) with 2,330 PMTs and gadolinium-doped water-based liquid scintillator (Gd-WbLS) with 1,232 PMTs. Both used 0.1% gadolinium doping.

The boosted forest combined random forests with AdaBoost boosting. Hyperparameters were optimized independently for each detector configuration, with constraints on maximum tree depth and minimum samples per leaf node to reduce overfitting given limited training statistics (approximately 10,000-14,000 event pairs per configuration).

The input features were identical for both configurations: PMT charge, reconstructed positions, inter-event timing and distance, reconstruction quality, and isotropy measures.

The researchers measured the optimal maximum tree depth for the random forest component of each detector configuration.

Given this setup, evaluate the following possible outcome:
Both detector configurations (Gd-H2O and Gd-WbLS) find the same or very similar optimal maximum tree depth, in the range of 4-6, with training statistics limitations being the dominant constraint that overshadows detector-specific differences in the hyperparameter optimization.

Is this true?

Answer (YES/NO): NO